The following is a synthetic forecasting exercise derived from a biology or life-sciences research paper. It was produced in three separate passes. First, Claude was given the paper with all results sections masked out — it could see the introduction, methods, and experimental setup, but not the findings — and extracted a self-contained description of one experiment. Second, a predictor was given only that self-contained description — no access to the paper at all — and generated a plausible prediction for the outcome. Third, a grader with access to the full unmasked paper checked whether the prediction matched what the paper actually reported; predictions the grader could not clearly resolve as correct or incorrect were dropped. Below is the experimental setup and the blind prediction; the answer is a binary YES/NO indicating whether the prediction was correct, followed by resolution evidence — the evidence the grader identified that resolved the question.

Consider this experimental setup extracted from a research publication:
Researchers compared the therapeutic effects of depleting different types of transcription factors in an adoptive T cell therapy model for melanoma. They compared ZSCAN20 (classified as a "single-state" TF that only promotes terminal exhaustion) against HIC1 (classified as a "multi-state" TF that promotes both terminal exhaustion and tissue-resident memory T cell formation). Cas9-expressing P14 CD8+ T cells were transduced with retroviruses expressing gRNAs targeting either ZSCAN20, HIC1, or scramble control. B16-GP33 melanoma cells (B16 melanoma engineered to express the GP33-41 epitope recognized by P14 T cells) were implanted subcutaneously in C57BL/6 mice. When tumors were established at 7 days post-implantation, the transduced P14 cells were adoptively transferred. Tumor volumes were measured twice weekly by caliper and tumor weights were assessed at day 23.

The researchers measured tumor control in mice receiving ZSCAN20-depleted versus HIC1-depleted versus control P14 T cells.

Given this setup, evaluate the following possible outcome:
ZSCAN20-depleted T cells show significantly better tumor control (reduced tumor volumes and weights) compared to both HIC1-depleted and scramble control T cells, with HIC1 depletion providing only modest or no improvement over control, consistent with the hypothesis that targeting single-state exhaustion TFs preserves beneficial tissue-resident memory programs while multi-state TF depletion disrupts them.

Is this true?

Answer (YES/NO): YES